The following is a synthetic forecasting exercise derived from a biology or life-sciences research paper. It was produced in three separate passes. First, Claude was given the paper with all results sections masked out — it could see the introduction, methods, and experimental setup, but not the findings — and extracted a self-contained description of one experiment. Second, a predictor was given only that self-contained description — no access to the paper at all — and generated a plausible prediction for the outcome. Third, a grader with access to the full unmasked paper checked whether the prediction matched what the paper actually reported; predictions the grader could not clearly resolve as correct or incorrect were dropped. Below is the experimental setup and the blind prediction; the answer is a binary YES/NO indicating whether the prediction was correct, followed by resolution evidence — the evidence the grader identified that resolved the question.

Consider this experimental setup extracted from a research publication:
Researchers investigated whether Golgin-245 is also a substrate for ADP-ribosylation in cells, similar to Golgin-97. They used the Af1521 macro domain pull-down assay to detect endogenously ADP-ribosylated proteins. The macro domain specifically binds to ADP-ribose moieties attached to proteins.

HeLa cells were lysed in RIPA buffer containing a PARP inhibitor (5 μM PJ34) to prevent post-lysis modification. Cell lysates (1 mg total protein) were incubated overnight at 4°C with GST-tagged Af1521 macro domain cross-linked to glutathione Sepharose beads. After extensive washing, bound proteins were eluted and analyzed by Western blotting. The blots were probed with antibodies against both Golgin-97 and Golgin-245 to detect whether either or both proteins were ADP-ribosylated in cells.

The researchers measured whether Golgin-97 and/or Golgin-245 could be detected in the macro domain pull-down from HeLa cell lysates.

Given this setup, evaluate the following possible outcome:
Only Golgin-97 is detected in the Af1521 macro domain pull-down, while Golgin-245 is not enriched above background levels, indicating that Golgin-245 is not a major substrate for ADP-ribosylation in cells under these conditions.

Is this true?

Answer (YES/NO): YES